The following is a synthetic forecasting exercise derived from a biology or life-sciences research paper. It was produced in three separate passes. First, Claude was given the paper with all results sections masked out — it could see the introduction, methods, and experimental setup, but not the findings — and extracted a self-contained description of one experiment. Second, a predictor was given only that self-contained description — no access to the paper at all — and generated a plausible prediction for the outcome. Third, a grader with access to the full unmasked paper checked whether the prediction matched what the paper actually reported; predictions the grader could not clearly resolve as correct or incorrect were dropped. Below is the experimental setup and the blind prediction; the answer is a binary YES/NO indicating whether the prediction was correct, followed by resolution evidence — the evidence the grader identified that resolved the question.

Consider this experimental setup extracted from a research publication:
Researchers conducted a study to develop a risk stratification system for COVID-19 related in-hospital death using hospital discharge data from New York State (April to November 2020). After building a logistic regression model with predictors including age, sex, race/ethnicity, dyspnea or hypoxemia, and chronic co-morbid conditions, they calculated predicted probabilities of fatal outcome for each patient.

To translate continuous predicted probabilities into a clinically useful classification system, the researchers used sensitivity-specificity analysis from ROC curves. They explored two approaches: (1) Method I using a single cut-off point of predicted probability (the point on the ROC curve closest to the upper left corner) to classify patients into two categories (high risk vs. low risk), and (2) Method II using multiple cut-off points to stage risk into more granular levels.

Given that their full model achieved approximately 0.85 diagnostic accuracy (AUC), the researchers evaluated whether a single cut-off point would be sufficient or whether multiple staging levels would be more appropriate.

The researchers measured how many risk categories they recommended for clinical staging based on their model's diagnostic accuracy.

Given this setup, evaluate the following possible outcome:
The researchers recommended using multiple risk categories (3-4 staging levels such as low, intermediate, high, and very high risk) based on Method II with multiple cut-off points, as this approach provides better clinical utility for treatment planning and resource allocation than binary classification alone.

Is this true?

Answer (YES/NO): NO